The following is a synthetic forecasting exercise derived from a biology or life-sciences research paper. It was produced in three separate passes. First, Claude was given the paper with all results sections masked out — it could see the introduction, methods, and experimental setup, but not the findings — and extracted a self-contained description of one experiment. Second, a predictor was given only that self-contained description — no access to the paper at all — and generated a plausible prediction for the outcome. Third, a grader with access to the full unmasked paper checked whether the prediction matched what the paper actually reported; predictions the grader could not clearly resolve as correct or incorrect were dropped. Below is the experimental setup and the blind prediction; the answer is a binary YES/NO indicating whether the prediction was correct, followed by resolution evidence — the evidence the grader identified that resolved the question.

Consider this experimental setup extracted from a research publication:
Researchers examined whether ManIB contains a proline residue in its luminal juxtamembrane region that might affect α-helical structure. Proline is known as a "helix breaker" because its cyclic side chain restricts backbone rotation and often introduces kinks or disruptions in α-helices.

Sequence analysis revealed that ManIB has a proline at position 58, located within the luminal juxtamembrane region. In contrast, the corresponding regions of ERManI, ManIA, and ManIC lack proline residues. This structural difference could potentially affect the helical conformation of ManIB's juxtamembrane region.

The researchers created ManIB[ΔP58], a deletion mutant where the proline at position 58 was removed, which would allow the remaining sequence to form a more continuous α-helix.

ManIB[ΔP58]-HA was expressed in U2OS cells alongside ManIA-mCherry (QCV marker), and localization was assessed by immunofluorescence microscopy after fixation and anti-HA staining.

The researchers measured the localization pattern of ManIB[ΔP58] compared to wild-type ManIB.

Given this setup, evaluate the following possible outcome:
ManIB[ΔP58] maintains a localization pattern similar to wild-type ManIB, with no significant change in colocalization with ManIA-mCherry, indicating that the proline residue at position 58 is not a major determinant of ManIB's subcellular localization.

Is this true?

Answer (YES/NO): YES